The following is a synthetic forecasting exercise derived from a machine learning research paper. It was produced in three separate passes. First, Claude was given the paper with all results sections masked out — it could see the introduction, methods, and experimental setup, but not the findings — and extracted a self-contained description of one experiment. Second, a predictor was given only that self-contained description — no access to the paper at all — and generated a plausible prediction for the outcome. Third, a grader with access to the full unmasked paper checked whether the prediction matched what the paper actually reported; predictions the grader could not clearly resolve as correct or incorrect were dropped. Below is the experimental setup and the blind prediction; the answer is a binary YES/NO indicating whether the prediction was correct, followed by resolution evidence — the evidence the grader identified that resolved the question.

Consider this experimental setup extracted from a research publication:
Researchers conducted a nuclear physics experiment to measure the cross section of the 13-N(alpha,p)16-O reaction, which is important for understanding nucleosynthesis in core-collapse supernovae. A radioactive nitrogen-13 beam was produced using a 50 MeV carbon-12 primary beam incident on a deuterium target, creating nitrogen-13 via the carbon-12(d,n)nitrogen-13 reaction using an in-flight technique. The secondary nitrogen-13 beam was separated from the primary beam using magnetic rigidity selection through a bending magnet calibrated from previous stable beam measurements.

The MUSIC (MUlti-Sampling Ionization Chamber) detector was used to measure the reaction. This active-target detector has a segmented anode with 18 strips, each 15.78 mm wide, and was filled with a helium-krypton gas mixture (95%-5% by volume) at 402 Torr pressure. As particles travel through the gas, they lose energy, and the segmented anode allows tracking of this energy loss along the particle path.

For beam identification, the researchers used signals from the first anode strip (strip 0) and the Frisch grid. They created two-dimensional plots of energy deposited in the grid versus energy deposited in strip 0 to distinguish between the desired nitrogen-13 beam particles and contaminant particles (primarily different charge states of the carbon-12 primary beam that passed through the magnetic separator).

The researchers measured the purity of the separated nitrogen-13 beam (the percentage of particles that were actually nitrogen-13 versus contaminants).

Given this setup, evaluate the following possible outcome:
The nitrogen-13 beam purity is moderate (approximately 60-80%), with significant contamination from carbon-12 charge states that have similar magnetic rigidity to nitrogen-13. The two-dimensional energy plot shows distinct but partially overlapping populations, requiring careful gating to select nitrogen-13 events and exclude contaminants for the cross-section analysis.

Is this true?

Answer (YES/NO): NO